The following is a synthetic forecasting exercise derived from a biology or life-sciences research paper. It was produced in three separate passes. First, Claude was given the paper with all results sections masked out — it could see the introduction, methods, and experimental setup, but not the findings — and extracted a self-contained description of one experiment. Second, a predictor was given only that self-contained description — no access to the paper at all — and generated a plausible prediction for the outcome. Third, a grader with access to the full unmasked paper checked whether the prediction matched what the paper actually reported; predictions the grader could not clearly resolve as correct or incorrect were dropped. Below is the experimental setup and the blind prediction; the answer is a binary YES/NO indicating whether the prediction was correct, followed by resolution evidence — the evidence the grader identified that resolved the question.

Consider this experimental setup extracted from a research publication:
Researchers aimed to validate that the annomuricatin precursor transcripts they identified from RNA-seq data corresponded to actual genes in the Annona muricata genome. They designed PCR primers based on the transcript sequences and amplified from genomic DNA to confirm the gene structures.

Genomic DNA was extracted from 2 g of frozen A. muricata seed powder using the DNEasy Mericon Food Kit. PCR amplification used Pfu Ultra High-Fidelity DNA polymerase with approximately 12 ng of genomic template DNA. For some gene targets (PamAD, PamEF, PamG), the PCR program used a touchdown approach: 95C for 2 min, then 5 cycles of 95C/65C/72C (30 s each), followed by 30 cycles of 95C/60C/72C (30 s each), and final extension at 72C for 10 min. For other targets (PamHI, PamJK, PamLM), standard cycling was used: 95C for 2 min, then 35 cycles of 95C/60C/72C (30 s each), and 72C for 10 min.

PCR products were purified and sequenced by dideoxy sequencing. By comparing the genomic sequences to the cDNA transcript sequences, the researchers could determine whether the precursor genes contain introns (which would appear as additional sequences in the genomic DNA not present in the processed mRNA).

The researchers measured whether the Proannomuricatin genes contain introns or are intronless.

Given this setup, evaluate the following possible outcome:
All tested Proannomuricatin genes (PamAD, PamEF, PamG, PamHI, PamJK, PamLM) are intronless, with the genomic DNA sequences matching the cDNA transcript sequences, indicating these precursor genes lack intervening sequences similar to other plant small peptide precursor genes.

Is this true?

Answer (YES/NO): YES